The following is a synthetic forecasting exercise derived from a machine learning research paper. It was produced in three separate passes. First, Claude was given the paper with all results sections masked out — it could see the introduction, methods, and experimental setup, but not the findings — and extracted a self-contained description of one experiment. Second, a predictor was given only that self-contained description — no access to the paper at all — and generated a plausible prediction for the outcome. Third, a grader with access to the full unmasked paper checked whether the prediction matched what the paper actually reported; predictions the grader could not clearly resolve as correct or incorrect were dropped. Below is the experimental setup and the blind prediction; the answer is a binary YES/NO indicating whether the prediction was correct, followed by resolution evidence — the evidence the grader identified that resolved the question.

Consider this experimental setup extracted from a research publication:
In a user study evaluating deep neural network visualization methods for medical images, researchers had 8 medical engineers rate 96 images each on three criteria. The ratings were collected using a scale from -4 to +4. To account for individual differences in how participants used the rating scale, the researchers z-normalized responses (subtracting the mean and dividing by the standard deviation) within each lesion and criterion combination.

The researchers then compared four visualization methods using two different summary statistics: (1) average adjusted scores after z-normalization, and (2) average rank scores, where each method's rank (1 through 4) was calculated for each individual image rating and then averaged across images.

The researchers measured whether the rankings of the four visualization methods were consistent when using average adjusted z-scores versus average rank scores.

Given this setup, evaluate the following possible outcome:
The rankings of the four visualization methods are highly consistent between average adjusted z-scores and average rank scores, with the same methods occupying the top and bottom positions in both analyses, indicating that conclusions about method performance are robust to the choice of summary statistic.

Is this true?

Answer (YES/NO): YES